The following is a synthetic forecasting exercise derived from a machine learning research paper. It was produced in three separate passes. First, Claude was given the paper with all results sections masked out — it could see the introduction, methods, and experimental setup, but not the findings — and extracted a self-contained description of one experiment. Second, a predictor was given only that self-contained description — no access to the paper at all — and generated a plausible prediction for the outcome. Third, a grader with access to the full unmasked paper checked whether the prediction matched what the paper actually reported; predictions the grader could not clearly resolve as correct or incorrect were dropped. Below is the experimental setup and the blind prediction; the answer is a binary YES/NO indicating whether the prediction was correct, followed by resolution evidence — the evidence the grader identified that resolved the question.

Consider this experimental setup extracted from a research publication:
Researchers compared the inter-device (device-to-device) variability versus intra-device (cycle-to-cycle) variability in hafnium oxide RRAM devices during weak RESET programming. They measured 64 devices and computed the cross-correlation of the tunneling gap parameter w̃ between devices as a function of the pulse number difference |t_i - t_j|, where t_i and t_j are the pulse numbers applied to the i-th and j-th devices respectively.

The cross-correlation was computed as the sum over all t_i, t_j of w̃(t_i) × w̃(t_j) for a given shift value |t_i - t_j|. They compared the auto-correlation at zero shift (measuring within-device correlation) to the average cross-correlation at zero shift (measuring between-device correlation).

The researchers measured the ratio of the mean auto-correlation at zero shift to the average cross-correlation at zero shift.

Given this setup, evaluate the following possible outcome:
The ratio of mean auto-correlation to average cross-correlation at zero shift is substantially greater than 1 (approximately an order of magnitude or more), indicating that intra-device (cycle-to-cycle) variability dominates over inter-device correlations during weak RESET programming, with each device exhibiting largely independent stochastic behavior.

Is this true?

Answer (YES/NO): NO